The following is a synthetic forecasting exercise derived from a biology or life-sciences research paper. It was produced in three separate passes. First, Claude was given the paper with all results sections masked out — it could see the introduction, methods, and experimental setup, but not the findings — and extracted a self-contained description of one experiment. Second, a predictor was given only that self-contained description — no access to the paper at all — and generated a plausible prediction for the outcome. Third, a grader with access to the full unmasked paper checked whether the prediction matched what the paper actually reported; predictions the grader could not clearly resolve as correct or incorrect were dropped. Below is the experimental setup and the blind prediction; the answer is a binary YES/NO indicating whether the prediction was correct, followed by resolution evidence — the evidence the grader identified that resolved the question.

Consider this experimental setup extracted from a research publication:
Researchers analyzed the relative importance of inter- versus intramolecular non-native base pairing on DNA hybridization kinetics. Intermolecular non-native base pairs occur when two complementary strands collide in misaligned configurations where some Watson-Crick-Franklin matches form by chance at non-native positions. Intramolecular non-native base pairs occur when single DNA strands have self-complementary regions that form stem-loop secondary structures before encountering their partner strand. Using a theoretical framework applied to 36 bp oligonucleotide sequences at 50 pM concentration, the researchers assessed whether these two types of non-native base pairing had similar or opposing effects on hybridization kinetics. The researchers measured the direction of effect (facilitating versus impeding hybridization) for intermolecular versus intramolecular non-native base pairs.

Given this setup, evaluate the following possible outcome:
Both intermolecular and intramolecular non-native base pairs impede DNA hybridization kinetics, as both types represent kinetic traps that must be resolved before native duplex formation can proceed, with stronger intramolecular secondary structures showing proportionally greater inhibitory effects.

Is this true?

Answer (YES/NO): NO